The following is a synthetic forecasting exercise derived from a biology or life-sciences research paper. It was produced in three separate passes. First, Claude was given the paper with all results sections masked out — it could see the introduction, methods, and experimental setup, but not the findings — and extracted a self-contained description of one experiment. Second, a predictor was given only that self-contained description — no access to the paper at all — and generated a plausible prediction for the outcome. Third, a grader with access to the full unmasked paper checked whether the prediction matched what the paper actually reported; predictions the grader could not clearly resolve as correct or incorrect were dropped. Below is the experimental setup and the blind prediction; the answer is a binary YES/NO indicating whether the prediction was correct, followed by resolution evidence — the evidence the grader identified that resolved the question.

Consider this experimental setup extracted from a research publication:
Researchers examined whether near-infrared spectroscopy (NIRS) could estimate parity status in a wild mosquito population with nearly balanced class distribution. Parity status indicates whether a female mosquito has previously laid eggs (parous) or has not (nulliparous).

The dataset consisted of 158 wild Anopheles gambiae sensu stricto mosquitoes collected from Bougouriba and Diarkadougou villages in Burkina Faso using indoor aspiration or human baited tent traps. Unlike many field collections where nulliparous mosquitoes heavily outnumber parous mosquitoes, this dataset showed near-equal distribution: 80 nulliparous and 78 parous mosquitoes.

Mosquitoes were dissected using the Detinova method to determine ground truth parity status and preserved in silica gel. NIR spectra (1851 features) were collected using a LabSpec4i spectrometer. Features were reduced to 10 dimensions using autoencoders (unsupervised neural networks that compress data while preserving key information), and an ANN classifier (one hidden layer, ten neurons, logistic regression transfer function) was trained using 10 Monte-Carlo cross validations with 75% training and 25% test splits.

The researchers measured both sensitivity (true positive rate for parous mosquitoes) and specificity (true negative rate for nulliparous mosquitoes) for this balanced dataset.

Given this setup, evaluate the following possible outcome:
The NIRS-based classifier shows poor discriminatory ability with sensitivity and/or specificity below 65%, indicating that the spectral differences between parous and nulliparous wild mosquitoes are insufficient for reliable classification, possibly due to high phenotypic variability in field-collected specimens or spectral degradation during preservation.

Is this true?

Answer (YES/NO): NO